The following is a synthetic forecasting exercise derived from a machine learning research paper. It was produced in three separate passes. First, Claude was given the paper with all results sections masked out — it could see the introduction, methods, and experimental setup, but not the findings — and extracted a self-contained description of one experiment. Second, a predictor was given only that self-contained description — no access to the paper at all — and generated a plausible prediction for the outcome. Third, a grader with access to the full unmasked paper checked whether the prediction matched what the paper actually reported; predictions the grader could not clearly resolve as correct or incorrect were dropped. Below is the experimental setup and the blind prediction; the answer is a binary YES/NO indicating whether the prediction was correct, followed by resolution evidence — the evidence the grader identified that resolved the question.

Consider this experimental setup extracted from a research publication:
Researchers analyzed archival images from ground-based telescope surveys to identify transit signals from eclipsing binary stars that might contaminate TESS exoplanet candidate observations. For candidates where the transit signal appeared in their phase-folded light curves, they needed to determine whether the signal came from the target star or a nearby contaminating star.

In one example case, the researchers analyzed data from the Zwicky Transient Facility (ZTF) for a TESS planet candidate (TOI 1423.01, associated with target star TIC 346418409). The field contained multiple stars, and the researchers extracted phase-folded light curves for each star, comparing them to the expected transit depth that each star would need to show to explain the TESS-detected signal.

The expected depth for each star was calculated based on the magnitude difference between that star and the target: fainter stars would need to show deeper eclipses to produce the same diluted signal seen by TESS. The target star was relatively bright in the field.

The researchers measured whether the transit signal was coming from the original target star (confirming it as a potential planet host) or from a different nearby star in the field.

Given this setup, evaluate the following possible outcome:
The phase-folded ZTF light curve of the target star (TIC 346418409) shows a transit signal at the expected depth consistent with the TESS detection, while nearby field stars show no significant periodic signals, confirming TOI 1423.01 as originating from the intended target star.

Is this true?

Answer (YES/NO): NO